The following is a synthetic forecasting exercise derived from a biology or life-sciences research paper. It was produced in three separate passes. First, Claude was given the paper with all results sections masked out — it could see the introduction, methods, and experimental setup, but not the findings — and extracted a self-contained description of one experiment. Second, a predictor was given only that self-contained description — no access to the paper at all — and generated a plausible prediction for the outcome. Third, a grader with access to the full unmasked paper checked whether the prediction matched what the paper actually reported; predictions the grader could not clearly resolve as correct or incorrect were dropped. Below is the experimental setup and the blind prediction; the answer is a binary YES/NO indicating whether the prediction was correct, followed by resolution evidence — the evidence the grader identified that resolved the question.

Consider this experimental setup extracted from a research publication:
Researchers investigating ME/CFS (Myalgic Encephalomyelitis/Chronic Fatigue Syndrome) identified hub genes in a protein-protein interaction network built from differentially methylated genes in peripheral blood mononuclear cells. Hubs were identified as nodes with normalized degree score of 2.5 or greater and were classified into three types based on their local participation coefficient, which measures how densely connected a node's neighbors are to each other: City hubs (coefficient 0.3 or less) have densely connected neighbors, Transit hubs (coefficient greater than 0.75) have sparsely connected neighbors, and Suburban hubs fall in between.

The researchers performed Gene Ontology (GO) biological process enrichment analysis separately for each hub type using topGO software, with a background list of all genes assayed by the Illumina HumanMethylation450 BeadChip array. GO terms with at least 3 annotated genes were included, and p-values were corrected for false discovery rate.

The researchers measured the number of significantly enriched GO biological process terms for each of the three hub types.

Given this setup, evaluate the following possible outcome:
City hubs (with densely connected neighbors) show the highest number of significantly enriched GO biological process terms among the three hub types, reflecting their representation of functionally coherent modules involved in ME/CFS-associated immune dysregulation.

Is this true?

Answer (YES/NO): NO